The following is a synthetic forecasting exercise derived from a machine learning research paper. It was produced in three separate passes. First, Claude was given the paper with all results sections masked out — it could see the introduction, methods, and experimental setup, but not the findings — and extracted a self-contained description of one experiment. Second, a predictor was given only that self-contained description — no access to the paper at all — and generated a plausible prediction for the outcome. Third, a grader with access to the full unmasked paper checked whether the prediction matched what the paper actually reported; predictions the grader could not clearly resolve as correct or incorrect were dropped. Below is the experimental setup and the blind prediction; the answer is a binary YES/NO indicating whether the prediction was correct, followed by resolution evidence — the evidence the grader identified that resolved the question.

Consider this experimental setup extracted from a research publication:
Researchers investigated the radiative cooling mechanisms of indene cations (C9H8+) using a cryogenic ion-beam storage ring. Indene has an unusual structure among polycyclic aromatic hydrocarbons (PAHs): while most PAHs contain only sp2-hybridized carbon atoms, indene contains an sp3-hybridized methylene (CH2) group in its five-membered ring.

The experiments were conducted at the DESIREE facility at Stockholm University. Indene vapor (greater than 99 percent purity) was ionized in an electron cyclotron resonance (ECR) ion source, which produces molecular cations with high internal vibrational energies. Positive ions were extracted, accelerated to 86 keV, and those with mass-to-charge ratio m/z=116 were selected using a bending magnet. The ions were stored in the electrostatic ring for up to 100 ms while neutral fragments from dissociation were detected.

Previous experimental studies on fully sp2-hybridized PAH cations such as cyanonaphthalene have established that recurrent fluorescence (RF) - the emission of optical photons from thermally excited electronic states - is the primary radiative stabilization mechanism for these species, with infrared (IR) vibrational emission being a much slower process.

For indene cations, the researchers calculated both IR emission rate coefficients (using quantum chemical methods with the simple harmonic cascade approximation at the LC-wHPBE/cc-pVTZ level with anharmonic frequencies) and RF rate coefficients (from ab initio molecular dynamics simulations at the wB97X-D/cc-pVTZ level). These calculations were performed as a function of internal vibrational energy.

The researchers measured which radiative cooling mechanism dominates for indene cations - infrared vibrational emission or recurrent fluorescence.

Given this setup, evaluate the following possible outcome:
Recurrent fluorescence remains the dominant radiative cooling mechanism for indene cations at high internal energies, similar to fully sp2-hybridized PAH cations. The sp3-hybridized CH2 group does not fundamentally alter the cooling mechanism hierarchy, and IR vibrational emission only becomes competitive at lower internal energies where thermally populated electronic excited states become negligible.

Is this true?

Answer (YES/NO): NO